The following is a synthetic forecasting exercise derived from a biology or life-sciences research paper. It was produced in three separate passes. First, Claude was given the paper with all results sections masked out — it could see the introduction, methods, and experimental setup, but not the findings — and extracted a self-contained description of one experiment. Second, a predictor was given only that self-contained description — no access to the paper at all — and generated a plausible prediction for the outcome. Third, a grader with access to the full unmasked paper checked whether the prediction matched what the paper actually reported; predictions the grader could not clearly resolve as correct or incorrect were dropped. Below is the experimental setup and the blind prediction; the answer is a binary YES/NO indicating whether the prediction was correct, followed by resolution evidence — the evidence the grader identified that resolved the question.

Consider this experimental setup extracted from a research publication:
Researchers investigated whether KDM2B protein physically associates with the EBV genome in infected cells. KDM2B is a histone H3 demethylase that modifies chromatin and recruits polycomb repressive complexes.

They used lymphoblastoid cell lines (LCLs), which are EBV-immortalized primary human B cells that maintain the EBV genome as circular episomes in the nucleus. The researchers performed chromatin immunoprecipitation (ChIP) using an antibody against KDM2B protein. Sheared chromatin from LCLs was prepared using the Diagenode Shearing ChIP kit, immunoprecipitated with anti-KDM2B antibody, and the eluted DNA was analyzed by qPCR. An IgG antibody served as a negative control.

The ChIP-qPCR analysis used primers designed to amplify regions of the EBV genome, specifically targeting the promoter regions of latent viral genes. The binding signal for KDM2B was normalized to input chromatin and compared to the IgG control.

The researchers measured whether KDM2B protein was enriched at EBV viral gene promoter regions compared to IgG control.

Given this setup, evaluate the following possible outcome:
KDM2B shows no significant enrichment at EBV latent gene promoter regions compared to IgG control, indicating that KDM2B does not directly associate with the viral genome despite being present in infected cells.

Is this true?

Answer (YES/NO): NO